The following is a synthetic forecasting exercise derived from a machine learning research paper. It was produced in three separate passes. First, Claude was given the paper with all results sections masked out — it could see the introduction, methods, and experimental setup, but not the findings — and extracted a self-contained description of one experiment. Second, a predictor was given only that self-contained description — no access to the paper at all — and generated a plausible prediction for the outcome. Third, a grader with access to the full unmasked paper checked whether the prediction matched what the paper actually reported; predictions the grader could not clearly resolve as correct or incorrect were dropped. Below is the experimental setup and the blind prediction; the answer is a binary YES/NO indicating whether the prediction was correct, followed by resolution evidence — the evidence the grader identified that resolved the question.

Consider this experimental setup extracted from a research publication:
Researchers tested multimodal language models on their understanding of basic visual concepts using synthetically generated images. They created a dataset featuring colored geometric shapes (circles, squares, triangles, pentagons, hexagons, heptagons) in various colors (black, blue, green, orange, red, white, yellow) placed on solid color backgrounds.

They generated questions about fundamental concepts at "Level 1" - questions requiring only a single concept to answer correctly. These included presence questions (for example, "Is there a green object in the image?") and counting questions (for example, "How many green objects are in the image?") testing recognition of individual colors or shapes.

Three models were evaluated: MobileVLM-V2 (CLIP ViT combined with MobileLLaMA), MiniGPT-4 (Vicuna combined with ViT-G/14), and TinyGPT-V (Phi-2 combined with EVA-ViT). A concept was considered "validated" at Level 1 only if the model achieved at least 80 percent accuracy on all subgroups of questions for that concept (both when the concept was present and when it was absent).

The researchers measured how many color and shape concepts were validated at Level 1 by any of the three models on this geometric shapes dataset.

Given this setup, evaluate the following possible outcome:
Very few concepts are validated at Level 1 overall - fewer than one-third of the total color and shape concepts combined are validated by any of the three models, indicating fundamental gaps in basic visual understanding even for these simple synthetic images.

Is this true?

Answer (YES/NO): YES